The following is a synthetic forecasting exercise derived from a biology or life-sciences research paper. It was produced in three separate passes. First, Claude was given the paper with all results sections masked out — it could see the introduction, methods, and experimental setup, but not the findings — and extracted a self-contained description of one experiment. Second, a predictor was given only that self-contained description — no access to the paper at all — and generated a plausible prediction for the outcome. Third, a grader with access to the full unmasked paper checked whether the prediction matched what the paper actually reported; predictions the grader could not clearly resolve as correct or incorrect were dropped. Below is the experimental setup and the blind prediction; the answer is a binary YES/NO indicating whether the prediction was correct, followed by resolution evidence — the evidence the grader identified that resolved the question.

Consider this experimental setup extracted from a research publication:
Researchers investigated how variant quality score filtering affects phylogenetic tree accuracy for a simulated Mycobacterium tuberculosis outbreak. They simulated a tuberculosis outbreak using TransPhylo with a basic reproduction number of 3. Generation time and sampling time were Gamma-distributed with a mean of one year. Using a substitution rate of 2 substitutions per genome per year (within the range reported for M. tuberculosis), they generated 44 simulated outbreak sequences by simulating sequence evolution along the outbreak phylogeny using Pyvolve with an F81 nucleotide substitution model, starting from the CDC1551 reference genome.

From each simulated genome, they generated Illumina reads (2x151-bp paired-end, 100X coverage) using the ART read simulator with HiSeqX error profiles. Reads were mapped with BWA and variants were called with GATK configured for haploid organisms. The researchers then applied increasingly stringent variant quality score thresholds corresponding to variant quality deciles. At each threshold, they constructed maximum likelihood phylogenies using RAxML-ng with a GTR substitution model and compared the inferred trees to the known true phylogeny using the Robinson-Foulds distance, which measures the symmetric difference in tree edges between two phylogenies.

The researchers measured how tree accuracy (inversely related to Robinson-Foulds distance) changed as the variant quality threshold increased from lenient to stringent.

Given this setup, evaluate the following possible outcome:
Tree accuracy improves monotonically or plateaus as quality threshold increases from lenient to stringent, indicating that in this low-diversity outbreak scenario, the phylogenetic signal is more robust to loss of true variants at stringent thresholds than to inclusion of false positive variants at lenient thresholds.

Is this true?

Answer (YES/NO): NO